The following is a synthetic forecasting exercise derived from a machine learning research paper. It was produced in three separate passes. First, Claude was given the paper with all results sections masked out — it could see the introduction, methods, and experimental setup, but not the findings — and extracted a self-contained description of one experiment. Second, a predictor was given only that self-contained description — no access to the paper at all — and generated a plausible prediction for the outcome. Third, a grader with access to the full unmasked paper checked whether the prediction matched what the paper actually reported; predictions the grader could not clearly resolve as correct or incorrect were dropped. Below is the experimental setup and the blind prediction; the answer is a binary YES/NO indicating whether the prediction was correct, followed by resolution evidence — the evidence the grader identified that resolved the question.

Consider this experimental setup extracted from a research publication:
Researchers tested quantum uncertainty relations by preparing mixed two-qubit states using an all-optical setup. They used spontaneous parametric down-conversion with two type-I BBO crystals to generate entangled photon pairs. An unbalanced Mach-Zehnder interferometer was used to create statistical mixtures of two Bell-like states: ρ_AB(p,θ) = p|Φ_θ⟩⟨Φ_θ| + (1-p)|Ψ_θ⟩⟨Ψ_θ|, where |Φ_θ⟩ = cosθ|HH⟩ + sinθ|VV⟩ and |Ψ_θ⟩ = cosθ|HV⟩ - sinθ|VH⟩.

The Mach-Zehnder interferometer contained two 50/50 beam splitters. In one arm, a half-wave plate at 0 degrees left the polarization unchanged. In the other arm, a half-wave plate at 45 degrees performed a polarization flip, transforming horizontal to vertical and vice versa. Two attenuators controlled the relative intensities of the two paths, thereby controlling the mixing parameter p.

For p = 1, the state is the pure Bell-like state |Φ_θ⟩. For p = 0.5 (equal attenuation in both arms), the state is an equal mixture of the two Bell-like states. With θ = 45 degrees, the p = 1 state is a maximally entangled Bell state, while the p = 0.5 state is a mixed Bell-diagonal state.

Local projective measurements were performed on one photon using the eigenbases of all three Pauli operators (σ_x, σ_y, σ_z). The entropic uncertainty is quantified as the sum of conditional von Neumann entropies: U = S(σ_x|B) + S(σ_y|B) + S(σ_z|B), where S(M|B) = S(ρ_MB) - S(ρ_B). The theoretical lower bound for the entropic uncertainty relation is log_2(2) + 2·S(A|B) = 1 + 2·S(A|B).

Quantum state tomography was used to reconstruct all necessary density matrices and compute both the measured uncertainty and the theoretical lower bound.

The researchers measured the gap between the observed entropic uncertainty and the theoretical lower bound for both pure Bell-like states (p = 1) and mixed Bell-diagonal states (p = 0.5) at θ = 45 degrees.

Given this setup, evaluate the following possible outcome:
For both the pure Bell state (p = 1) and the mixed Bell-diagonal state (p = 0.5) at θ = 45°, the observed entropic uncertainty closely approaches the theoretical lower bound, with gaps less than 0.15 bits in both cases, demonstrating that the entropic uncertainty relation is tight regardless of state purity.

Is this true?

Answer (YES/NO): NO